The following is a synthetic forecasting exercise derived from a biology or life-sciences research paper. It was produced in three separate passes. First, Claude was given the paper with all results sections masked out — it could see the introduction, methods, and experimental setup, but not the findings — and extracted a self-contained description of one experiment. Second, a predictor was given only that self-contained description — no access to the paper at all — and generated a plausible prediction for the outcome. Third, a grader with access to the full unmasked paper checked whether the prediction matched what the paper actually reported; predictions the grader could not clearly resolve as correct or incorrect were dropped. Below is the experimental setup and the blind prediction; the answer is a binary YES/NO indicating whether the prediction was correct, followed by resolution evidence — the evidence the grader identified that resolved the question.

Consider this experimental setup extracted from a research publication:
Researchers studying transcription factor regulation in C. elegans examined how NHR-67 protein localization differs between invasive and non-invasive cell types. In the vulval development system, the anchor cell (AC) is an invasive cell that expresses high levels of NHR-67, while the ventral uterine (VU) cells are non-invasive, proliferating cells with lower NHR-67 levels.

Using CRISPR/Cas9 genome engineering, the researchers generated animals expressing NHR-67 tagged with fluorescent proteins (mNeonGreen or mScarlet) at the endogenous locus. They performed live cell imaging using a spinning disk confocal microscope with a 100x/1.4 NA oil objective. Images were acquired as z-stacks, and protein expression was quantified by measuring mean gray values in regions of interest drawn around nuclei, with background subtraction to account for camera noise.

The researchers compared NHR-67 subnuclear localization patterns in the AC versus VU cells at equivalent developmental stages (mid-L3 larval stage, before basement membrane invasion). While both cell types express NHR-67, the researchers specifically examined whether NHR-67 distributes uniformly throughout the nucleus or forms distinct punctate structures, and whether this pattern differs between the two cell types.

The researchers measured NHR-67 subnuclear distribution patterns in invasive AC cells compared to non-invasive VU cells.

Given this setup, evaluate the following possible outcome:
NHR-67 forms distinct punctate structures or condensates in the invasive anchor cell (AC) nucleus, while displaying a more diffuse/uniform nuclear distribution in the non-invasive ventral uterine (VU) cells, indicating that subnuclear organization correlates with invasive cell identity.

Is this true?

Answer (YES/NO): NO